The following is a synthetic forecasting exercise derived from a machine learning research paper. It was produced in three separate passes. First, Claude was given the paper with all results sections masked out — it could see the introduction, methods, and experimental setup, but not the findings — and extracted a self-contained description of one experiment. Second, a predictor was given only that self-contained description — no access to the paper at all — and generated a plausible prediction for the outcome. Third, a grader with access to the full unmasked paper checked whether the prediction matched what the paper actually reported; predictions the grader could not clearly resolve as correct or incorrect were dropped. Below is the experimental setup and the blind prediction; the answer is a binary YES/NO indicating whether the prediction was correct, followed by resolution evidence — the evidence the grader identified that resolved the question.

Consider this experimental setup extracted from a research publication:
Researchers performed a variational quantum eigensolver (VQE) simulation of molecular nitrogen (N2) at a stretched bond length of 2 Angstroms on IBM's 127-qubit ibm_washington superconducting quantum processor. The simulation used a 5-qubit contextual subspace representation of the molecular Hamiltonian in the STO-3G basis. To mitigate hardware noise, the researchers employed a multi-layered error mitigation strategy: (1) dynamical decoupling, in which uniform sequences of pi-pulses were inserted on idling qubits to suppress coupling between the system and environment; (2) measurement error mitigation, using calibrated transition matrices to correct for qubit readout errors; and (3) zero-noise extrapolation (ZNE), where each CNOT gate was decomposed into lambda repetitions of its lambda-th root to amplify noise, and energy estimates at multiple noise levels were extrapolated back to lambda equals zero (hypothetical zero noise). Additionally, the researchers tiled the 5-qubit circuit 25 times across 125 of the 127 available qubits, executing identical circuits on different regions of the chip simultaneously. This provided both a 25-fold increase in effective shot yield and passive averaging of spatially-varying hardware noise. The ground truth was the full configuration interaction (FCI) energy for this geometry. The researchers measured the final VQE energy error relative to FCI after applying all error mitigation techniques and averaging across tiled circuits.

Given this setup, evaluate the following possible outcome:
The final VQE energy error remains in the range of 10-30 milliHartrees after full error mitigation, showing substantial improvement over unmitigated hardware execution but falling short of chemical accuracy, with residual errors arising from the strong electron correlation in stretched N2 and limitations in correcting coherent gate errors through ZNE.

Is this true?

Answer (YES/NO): NO